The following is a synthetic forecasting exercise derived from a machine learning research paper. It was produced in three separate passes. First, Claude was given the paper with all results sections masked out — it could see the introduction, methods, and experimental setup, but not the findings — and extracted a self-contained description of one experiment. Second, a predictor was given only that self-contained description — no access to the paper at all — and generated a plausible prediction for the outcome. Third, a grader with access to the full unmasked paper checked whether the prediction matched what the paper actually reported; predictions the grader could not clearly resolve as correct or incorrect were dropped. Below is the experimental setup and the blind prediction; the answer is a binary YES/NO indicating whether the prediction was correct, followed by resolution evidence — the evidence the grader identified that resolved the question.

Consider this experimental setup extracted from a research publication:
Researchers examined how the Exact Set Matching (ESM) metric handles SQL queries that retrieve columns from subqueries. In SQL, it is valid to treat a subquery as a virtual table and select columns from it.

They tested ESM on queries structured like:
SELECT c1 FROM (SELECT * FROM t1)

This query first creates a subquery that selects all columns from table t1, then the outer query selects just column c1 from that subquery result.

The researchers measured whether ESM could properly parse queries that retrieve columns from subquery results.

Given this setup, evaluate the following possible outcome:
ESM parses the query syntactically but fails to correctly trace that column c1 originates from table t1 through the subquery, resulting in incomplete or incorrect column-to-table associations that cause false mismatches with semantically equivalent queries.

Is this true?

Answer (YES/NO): NO